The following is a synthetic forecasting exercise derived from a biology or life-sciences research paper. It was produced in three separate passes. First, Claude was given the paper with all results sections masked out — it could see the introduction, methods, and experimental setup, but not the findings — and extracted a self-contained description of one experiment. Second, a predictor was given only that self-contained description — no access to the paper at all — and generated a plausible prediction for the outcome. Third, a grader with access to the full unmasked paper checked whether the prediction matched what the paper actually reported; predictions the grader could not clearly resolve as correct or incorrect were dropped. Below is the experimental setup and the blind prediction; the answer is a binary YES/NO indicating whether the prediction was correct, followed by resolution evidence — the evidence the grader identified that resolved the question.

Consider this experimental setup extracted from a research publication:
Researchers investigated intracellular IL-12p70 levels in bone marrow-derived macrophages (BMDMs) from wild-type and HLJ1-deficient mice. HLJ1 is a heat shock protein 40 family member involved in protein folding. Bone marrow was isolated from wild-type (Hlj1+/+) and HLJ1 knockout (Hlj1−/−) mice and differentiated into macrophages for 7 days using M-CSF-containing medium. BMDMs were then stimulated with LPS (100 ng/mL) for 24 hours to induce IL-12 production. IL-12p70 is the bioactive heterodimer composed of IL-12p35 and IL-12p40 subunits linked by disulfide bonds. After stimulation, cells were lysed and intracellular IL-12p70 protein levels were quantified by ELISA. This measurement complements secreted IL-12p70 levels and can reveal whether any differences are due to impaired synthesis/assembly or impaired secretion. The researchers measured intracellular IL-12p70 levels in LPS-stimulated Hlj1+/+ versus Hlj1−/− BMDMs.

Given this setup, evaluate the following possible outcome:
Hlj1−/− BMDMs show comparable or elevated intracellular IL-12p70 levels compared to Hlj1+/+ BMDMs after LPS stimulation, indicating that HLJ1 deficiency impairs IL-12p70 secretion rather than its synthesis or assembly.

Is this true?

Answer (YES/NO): NO